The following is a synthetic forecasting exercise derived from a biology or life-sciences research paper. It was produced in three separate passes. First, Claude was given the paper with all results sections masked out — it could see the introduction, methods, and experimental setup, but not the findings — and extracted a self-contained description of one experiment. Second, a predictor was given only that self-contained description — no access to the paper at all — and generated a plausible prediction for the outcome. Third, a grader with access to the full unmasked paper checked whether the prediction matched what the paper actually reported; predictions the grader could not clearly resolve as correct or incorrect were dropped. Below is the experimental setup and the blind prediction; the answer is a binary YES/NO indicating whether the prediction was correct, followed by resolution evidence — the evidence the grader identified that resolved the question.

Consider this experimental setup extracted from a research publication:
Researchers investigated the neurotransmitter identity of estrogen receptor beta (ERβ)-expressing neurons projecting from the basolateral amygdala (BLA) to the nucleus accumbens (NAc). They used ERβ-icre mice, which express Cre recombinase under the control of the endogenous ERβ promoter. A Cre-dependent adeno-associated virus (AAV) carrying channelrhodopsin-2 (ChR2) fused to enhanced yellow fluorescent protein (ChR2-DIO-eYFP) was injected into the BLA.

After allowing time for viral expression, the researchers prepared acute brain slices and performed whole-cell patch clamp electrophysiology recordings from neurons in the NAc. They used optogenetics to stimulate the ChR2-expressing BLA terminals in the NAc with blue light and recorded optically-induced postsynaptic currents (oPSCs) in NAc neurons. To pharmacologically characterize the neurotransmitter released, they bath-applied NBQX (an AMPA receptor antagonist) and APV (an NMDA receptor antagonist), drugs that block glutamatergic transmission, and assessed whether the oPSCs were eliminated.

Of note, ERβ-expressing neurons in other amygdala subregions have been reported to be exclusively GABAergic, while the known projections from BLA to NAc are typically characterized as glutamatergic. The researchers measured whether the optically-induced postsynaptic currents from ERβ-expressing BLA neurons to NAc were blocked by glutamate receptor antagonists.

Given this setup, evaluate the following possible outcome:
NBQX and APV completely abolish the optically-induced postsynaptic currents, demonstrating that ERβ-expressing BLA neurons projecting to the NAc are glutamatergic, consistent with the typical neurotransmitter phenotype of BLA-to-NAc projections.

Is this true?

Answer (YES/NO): YES